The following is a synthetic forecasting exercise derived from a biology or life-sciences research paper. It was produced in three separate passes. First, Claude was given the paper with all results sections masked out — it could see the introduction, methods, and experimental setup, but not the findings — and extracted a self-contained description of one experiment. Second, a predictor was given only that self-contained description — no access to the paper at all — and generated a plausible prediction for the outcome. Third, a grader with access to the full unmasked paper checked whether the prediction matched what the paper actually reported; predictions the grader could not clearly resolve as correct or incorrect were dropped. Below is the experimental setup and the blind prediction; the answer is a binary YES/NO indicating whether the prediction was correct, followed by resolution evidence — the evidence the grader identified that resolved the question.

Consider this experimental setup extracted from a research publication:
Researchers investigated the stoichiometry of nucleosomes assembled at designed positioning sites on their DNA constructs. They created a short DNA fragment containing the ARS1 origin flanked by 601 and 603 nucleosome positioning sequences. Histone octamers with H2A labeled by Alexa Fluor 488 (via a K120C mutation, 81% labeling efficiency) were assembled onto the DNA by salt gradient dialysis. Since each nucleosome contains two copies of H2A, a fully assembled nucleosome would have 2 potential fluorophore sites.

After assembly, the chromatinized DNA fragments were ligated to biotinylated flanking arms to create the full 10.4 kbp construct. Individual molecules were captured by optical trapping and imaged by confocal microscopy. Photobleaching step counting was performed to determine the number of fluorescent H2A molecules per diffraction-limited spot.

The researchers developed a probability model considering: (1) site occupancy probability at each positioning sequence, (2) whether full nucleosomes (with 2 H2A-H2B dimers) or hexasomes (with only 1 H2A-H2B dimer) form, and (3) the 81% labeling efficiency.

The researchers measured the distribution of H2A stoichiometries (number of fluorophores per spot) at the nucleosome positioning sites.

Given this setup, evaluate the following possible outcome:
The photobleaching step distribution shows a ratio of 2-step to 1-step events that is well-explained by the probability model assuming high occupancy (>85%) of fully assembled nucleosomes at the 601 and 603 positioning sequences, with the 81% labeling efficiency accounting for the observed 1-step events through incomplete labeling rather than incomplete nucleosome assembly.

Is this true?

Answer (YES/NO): NO